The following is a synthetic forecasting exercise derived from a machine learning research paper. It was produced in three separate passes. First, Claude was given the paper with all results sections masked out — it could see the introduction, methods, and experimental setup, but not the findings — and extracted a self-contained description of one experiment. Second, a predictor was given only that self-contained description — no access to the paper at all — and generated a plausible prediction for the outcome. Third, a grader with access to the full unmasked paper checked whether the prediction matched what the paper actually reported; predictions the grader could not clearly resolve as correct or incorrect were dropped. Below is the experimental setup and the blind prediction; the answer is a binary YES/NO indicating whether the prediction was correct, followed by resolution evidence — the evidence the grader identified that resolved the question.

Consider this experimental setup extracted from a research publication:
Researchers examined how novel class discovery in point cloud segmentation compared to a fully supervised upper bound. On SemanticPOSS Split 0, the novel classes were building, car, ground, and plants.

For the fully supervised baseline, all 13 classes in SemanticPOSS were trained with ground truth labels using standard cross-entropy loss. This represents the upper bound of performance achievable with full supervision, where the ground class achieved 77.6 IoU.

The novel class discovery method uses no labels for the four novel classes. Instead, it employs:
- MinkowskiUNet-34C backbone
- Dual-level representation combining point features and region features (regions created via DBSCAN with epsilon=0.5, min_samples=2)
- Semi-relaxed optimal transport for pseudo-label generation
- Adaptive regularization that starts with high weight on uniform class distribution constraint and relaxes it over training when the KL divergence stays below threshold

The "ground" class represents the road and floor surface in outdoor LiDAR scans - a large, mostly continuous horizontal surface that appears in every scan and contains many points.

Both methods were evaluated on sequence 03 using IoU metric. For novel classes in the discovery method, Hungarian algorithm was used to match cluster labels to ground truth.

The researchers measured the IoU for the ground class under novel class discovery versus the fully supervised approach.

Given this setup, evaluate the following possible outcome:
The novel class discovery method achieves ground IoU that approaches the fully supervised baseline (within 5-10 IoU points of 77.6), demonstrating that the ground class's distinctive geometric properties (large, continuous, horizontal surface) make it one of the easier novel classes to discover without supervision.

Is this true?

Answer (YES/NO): NO